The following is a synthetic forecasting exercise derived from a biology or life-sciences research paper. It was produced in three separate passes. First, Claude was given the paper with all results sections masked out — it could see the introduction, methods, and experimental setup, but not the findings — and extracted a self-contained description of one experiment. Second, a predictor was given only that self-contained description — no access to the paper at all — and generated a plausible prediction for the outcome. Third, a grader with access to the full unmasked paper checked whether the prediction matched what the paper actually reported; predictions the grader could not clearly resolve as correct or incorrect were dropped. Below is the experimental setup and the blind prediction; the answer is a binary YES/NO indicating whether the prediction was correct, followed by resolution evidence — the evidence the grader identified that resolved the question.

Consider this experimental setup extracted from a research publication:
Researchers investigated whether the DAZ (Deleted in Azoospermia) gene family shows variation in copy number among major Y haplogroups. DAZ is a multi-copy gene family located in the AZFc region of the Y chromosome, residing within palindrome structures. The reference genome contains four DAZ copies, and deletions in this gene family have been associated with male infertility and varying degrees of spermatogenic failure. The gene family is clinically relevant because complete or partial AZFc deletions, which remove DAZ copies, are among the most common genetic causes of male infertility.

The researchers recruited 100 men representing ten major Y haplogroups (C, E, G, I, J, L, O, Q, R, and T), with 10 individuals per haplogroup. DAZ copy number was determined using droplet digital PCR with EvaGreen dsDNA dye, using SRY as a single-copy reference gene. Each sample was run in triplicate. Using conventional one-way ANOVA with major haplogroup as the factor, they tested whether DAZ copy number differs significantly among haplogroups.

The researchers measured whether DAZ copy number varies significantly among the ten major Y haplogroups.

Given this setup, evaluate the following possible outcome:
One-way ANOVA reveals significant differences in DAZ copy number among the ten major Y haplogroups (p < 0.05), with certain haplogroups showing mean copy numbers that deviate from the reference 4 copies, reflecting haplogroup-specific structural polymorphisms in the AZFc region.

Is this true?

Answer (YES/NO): YES